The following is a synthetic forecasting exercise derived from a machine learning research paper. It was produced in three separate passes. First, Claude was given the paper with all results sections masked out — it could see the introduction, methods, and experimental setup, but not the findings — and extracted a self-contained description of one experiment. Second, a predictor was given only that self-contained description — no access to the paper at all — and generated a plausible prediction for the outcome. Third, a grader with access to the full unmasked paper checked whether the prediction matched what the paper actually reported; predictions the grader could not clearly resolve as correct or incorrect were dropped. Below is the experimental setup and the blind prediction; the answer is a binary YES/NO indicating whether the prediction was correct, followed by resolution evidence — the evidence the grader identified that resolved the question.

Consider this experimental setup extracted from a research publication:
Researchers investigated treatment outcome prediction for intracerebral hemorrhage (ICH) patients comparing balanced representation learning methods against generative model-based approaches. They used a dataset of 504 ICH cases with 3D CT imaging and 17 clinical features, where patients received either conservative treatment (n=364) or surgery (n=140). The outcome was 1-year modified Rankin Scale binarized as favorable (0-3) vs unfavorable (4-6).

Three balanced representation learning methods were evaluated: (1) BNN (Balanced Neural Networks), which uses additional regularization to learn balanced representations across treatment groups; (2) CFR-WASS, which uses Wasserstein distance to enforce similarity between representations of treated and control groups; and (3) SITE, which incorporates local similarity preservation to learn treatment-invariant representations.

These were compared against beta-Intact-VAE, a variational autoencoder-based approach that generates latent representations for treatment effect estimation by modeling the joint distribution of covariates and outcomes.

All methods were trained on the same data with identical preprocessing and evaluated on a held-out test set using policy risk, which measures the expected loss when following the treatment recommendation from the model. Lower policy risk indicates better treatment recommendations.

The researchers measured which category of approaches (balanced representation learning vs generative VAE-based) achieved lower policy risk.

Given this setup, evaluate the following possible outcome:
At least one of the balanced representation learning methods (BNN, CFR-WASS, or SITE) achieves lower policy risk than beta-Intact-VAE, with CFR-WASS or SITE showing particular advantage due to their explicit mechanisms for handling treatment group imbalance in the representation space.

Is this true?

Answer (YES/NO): NO